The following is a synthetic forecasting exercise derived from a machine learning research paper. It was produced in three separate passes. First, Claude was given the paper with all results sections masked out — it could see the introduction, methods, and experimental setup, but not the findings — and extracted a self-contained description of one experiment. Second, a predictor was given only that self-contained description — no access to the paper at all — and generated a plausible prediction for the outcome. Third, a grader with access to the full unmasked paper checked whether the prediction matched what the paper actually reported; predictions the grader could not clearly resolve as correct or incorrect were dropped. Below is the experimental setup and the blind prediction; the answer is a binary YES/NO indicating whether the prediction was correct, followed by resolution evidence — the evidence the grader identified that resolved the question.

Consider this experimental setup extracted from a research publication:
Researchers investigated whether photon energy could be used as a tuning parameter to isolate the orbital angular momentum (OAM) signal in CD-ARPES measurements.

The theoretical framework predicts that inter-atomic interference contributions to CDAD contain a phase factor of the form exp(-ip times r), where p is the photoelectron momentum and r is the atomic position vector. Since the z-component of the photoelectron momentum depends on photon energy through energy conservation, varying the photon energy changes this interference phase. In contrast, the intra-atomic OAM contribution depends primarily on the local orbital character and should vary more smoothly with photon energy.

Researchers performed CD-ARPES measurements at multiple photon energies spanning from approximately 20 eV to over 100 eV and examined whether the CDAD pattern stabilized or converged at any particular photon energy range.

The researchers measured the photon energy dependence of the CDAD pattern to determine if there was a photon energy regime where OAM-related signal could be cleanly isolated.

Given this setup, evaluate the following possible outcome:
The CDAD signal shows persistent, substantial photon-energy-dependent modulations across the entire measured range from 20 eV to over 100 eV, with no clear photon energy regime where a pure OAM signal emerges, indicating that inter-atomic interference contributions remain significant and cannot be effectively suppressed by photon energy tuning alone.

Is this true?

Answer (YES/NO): YES